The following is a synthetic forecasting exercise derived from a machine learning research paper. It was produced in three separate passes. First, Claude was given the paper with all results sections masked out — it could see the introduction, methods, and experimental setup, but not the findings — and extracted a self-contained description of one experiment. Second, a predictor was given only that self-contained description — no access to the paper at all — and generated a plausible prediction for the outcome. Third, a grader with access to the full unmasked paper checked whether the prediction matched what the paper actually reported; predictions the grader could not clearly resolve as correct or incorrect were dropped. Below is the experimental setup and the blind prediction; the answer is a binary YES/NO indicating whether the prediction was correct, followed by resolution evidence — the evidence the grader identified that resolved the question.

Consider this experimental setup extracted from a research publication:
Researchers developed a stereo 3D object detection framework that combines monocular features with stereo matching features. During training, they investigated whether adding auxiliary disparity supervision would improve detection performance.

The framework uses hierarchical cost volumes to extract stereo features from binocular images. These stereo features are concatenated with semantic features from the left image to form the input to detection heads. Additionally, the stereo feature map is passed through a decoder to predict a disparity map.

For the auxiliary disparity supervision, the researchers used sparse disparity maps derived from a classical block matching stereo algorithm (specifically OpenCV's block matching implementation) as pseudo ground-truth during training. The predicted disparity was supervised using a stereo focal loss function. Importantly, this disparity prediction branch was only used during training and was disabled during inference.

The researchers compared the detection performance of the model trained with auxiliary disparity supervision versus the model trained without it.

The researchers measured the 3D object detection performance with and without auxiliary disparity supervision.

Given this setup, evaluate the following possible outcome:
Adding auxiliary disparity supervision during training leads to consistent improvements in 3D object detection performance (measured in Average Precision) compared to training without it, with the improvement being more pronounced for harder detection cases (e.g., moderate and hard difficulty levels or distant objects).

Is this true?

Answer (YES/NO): NO